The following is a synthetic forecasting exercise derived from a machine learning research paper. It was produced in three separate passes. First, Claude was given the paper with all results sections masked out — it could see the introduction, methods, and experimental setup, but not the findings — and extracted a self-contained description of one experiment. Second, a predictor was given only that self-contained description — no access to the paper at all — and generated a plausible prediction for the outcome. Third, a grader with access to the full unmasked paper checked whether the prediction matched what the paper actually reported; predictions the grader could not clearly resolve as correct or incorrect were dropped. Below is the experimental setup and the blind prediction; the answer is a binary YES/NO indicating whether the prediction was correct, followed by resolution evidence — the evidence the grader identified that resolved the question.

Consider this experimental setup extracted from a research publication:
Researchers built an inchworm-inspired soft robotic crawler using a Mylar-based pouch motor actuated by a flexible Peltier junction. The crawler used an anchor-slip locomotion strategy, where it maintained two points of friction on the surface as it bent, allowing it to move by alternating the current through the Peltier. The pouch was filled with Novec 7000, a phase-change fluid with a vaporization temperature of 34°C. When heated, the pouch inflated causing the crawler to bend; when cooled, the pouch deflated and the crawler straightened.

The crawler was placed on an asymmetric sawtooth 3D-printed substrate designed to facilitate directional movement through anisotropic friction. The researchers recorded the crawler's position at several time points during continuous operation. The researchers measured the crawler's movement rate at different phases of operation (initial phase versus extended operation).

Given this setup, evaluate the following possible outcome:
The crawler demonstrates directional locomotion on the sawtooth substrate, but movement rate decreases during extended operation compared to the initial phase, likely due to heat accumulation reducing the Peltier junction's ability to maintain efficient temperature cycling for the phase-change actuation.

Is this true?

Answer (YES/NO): YES